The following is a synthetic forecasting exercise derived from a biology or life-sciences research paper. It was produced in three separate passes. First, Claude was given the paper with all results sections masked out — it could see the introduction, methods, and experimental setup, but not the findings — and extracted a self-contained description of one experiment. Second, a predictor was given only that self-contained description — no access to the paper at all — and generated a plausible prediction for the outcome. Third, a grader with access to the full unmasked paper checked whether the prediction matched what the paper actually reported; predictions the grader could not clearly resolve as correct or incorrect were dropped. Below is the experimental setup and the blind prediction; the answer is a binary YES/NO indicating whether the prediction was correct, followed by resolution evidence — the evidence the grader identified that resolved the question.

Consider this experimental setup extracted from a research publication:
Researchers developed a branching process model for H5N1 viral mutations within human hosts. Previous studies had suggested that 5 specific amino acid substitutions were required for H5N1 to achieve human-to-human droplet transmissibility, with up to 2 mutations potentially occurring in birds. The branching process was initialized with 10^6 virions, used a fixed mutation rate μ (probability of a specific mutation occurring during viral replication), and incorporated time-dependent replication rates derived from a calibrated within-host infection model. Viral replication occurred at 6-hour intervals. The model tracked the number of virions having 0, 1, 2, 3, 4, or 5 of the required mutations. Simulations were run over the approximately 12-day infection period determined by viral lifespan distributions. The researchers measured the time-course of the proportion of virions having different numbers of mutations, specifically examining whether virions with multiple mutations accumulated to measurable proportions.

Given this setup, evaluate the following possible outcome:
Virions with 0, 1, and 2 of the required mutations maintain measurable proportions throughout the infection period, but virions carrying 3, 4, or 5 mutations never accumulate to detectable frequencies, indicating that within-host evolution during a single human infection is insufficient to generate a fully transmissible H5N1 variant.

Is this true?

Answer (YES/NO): NO